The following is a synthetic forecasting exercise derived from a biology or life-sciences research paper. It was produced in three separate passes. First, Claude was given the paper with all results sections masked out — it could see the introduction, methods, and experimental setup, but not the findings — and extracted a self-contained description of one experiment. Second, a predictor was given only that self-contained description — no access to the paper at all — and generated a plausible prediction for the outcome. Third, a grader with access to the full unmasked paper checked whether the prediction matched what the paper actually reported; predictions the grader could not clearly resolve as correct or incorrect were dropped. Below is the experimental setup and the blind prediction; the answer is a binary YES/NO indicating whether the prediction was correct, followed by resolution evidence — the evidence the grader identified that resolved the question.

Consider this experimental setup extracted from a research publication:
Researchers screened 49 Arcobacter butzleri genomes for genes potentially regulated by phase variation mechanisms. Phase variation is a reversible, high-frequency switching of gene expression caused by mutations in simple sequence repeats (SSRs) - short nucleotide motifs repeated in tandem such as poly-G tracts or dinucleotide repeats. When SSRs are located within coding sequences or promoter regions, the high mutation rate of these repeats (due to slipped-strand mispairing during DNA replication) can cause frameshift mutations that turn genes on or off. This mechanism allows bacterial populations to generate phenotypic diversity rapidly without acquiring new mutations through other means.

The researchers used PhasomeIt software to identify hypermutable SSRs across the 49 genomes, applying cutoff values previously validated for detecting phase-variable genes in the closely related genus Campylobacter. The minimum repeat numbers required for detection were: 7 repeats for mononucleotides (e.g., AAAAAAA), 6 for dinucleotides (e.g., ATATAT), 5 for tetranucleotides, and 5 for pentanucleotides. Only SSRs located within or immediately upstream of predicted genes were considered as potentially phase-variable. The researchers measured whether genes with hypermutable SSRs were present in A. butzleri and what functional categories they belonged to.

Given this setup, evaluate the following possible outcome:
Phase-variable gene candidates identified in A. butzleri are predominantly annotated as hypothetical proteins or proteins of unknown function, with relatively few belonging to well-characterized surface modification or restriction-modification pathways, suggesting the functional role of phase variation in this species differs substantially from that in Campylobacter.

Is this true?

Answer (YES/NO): NO